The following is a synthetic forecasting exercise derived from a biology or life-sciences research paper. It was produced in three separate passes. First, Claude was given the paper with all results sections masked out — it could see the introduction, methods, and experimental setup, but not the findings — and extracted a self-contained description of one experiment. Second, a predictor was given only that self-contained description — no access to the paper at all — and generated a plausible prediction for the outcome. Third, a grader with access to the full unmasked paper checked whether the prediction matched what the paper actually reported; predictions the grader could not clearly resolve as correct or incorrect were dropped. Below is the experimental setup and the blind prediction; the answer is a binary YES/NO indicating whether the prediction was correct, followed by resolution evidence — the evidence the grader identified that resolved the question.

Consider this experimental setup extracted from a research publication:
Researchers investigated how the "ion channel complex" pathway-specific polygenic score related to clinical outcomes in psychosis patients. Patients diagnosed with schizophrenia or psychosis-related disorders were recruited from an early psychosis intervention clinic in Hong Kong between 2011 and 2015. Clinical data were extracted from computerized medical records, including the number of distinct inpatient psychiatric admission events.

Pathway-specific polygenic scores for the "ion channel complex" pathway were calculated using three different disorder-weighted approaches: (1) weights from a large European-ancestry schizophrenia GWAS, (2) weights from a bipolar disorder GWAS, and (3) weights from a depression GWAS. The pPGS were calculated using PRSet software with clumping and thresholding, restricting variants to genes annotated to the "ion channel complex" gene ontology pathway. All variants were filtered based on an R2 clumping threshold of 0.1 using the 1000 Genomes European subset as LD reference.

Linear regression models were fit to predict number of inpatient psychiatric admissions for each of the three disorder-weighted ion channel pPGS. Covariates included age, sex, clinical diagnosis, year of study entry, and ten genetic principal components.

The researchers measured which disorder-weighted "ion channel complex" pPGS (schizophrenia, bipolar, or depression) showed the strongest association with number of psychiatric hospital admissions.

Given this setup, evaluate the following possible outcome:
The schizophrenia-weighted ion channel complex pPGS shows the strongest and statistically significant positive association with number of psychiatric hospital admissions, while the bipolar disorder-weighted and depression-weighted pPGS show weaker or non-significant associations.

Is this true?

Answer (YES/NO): NO